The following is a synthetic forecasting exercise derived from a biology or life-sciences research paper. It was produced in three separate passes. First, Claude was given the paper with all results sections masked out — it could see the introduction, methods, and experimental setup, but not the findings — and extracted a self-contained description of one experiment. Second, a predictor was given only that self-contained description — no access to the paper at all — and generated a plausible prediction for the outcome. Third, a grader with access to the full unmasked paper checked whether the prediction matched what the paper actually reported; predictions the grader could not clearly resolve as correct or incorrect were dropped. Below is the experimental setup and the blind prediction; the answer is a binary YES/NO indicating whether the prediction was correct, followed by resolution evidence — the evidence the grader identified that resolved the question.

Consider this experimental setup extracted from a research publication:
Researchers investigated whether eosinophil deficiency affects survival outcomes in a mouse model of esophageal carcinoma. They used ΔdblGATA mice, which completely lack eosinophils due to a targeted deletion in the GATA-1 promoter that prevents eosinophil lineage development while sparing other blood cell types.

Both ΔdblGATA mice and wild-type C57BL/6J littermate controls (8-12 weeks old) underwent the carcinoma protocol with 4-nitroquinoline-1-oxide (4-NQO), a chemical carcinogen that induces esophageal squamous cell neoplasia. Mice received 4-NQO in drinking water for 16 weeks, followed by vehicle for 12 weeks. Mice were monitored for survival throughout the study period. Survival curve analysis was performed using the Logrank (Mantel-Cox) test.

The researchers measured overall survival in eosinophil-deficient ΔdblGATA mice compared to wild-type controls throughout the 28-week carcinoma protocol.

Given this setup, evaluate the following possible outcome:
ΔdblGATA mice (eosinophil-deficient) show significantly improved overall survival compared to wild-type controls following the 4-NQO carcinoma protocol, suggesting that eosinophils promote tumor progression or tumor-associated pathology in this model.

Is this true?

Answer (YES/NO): NO